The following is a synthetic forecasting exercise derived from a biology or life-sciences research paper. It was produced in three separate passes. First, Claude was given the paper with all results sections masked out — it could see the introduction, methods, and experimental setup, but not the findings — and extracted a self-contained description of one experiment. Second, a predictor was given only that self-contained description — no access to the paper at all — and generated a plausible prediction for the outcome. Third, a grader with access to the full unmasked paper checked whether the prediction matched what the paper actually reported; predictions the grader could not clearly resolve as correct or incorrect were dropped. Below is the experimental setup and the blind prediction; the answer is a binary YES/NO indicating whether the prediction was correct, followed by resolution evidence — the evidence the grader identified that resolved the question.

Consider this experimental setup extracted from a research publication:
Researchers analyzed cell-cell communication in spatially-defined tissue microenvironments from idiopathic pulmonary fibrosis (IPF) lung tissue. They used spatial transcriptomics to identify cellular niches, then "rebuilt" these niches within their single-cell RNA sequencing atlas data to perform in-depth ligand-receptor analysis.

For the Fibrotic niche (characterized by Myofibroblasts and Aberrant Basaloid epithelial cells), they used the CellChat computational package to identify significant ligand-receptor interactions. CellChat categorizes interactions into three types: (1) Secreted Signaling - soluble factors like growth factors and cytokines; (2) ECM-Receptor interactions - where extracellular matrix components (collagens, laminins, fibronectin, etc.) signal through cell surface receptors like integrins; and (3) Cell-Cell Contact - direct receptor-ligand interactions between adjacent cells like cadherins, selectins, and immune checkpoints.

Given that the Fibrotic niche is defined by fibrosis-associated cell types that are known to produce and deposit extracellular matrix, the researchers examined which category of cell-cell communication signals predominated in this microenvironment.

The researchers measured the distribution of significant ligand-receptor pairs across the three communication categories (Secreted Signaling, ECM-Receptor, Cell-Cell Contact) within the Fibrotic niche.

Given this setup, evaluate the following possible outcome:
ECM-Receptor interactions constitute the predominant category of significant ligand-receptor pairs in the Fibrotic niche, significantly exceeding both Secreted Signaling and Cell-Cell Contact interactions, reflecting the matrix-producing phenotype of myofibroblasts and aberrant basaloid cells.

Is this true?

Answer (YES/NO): YES